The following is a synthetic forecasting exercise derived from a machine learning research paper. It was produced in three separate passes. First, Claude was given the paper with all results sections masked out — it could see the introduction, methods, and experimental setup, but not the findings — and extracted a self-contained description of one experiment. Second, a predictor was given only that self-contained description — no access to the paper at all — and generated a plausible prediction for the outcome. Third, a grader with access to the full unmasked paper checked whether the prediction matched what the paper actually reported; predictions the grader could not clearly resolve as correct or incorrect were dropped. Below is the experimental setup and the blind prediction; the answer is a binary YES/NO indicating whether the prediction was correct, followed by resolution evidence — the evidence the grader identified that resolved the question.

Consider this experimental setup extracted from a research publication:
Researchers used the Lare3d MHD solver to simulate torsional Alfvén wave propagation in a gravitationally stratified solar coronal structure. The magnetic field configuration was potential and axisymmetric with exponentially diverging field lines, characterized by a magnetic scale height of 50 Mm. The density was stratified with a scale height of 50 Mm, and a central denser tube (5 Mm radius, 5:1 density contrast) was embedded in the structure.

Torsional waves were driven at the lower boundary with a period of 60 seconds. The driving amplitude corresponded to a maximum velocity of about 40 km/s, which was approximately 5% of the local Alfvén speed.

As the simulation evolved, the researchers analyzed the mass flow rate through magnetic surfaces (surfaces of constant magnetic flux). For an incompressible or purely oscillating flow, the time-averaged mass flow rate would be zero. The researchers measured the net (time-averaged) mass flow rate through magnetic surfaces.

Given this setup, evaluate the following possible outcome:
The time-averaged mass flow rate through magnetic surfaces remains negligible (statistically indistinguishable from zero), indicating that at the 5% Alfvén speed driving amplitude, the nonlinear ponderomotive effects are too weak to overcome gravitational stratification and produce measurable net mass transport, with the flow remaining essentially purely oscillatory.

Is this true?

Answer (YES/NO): NO